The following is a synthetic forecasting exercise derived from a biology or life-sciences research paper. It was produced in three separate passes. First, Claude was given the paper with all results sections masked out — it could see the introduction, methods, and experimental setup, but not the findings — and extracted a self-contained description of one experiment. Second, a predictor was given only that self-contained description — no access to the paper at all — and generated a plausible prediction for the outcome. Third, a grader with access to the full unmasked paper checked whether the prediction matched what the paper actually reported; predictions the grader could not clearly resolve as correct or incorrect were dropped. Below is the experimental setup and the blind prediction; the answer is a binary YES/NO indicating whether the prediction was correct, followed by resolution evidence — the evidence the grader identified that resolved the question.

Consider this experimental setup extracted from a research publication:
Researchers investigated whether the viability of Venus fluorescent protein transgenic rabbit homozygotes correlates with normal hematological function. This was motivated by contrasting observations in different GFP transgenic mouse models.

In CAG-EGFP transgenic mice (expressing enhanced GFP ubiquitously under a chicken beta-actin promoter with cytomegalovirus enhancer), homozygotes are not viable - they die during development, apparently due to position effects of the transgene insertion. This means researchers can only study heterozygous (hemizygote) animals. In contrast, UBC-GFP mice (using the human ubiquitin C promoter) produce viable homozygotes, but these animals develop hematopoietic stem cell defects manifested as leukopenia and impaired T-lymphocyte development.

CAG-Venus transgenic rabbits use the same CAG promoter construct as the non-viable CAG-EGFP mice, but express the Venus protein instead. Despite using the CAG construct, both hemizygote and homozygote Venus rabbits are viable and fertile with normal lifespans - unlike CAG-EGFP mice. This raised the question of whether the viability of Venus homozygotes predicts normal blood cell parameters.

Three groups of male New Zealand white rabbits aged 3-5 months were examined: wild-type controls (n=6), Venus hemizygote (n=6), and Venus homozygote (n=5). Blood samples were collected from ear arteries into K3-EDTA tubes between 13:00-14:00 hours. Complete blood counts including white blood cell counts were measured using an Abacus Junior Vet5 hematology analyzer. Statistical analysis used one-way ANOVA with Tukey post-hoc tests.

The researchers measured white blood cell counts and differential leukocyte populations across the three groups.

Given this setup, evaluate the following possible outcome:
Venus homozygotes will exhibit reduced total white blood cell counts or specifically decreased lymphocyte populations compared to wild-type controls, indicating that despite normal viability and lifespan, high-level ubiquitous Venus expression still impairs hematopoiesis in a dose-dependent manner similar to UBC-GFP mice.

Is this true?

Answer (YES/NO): NO